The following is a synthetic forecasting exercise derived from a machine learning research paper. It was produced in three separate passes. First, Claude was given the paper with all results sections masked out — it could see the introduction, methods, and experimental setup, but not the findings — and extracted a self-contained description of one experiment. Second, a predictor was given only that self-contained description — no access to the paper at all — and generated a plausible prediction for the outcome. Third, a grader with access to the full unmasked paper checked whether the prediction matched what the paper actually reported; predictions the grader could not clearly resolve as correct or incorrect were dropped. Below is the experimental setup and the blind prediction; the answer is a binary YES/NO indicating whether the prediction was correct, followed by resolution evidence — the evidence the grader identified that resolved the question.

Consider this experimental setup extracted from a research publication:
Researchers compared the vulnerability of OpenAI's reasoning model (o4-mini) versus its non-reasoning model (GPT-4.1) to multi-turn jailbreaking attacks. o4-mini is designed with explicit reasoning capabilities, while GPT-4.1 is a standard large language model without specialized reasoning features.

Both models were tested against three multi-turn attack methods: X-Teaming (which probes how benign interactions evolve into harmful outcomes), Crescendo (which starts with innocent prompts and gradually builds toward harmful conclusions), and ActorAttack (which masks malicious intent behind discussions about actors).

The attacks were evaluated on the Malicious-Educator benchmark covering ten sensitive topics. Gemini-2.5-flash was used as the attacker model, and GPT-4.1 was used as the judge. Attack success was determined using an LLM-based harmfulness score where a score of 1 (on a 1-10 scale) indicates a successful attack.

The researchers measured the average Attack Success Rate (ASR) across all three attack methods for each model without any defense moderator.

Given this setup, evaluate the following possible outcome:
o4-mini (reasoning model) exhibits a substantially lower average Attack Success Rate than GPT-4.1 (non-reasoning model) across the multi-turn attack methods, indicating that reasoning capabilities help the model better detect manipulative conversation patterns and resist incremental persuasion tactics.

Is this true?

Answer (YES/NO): NO